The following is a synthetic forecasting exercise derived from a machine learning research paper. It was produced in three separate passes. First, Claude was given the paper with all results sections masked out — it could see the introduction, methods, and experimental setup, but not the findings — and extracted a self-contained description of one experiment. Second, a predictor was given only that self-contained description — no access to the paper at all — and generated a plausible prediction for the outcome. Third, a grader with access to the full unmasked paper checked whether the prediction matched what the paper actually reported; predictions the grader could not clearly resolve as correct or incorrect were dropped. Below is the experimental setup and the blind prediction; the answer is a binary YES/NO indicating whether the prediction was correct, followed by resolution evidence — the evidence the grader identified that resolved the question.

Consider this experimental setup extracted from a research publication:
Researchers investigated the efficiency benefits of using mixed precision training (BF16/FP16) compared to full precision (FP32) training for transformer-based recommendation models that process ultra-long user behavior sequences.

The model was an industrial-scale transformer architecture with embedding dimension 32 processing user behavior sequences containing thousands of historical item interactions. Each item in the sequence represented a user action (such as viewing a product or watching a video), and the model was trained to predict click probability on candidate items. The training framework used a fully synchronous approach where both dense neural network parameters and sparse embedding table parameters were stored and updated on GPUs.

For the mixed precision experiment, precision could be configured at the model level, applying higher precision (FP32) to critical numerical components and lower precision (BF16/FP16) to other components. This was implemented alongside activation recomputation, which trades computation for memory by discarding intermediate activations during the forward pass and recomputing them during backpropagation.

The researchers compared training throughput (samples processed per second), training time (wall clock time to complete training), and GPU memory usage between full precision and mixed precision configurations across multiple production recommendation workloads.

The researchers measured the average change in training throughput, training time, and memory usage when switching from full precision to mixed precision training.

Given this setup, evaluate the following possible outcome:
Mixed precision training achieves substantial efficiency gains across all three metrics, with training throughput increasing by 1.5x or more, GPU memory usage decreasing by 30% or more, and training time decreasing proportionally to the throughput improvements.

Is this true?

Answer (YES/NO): NO